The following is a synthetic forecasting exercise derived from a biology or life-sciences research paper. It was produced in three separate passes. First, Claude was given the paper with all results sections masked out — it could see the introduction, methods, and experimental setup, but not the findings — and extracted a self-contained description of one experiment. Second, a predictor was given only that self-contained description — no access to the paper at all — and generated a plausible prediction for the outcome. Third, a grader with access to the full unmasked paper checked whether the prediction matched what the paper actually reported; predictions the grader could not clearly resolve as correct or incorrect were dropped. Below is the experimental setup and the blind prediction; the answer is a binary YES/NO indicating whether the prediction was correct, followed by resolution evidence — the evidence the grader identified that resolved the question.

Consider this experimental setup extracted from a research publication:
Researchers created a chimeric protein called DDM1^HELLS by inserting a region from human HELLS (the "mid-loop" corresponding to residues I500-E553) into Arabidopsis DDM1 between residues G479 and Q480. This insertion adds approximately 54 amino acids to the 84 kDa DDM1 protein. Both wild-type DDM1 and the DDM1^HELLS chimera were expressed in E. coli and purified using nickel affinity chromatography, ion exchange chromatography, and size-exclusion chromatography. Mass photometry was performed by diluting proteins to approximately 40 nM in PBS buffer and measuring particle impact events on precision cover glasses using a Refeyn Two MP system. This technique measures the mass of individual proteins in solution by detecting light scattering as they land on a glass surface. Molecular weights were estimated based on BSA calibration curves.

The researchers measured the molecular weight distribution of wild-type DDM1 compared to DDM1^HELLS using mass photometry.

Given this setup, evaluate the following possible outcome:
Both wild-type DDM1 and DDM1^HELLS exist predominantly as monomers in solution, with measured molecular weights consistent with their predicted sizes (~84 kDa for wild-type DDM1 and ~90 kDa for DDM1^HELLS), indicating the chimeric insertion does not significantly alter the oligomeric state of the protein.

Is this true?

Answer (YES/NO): YES